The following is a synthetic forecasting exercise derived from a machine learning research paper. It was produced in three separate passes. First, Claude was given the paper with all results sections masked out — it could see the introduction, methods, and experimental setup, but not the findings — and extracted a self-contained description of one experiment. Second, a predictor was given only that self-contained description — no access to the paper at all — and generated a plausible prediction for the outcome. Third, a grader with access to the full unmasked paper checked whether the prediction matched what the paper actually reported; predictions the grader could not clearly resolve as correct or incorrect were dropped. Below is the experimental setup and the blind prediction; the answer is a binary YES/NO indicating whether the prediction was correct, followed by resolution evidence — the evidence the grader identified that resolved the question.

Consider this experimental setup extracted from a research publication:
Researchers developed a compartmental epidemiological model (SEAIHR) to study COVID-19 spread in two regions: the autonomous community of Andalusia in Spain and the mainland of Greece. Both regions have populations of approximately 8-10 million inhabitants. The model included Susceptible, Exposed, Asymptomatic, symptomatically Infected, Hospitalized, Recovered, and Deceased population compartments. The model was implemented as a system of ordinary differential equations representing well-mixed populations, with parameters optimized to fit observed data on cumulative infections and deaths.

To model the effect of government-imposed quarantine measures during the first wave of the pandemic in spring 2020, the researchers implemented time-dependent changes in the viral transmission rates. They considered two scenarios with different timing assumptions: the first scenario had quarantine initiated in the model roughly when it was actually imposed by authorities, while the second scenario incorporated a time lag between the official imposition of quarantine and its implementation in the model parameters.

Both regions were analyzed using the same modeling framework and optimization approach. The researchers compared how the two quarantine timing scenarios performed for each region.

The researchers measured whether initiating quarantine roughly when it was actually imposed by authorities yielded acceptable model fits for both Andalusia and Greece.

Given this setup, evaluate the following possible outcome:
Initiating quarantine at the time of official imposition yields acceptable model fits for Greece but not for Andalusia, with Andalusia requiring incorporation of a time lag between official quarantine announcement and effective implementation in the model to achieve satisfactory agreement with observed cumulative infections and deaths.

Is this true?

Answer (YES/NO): YES